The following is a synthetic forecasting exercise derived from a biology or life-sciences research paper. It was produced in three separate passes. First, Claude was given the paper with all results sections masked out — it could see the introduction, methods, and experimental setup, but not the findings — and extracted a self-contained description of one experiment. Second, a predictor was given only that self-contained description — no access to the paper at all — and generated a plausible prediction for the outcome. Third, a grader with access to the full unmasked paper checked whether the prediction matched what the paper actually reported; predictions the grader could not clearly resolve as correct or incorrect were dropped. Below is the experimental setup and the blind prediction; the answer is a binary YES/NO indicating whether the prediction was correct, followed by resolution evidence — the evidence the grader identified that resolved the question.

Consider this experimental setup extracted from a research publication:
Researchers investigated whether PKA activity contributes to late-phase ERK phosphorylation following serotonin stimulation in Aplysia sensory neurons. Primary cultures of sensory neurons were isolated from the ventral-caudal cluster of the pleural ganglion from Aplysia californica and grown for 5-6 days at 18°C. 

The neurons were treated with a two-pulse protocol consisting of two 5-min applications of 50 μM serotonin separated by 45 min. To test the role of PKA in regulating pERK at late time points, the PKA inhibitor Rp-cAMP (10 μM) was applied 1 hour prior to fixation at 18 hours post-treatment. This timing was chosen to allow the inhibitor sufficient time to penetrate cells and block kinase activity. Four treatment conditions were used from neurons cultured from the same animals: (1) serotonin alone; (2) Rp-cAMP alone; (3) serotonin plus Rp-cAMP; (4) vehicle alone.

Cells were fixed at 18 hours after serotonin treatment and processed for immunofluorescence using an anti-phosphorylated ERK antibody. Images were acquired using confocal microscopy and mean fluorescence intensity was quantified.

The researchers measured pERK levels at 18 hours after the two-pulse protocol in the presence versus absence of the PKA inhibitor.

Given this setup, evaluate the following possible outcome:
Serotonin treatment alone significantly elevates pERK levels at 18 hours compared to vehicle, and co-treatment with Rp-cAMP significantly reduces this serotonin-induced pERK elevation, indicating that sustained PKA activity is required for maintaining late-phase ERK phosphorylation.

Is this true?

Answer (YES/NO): YES